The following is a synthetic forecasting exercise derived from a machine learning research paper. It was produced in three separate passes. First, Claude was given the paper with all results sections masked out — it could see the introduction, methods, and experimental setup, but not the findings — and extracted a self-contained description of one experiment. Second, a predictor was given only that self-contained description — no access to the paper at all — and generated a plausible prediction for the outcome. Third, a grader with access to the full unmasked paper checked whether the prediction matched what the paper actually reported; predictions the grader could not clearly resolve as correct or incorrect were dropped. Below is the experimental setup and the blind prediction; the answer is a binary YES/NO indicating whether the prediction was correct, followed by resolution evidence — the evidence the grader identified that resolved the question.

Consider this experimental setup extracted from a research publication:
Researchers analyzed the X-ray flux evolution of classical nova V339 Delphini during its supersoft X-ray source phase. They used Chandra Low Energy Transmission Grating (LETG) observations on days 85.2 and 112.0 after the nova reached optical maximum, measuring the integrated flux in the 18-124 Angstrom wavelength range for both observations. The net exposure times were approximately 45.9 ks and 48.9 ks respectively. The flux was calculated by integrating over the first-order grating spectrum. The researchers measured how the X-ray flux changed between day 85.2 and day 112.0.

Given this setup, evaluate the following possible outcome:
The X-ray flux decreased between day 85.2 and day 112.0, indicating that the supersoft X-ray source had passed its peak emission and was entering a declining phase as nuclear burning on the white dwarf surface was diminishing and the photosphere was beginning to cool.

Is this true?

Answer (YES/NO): YES